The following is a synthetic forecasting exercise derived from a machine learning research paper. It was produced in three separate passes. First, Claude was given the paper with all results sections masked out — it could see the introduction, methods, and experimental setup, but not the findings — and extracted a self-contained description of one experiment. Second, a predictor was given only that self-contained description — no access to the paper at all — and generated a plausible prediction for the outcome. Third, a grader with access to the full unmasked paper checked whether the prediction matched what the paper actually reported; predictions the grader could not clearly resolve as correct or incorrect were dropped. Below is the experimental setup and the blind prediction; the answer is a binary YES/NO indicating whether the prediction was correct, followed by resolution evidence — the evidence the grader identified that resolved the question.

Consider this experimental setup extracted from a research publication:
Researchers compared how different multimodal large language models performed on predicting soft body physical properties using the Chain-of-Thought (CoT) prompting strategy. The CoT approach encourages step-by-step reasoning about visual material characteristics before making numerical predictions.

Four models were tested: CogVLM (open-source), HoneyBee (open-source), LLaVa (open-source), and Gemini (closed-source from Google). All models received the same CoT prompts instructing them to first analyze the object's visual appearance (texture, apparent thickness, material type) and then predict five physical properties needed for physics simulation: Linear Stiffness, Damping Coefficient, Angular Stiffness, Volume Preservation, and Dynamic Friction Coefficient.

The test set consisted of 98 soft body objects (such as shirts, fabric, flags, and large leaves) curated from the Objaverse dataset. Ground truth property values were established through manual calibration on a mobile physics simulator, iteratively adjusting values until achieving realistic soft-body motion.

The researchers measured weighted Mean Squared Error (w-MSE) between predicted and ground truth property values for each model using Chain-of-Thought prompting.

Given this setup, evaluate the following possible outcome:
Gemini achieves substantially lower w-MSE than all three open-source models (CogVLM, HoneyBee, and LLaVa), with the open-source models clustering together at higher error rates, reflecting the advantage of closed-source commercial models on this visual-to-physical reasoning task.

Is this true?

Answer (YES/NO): NO